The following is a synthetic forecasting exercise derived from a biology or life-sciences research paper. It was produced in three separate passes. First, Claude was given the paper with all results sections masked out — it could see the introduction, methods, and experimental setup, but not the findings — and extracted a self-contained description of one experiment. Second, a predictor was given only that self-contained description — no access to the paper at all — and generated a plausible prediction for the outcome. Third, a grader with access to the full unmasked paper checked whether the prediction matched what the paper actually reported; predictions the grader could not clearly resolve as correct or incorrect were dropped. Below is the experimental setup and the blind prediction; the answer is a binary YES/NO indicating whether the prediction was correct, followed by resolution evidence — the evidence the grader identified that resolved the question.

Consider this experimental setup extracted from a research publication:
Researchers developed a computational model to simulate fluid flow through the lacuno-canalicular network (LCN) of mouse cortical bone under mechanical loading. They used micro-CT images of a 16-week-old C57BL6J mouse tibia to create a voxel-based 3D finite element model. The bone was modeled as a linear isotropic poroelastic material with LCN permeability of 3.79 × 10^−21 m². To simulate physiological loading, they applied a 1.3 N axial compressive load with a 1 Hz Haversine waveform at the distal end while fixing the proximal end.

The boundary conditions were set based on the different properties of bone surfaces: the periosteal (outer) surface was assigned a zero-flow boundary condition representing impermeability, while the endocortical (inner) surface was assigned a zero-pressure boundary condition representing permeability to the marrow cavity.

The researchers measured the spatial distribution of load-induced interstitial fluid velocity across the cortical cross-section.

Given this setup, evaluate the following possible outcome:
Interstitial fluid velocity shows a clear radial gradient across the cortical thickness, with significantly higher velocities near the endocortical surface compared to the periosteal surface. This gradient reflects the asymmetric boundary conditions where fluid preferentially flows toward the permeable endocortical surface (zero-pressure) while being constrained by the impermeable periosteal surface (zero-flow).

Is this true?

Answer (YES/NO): YES